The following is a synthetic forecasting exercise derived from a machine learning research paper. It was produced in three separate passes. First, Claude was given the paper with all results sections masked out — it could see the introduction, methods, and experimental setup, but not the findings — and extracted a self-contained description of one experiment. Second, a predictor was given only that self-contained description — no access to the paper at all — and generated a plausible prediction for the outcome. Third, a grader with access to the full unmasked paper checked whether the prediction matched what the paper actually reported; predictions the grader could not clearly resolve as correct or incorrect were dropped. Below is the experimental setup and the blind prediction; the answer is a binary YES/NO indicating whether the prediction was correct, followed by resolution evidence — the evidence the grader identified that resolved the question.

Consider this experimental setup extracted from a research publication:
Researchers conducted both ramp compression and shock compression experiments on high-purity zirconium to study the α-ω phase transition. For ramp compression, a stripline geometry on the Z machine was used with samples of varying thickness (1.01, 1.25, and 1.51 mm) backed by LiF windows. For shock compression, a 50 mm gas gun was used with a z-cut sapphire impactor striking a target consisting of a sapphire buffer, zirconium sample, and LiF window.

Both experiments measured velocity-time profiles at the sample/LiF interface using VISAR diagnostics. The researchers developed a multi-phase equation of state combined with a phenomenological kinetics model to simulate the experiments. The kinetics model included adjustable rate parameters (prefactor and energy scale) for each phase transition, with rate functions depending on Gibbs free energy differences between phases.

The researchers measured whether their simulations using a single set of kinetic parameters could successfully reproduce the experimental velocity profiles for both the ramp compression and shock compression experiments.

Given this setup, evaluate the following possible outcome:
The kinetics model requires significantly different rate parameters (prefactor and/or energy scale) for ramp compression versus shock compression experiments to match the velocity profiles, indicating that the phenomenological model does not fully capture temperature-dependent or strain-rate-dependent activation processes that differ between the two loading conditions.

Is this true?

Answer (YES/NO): NO